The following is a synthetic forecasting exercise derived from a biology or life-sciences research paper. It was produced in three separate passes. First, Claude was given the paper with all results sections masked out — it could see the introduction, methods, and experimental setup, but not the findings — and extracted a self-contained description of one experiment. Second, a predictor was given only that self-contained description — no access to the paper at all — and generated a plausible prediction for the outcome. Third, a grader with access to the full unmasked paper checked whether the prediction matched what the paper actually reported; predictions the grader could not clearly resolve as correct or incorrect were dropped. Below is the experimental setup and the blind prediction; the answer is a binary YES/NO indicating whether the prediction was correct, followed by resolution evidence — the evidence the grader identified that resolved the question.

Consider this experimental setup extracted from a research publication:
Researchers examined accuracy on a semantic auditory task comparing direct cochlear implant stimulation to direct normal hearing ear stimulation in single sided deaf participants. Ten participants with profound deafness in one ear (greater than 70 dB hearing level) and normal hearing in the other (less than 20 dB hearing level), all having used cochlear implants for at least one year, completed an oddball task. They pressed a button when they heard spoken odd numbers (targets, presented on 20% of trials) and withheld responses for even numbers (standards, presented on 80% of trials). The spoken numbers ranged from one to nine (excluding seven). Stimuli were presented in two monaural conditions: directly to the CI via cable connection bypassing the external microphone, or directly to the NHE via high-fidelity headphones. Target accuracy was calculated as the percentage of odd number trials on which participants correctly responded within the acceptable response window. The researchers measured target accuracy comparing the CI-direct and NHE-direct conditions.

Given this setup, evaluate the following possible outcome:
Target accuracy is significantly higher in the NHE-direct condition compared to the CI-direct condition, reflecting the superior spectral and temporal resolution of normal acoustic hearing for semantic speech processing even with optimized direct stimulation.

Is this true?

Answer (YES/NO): YES